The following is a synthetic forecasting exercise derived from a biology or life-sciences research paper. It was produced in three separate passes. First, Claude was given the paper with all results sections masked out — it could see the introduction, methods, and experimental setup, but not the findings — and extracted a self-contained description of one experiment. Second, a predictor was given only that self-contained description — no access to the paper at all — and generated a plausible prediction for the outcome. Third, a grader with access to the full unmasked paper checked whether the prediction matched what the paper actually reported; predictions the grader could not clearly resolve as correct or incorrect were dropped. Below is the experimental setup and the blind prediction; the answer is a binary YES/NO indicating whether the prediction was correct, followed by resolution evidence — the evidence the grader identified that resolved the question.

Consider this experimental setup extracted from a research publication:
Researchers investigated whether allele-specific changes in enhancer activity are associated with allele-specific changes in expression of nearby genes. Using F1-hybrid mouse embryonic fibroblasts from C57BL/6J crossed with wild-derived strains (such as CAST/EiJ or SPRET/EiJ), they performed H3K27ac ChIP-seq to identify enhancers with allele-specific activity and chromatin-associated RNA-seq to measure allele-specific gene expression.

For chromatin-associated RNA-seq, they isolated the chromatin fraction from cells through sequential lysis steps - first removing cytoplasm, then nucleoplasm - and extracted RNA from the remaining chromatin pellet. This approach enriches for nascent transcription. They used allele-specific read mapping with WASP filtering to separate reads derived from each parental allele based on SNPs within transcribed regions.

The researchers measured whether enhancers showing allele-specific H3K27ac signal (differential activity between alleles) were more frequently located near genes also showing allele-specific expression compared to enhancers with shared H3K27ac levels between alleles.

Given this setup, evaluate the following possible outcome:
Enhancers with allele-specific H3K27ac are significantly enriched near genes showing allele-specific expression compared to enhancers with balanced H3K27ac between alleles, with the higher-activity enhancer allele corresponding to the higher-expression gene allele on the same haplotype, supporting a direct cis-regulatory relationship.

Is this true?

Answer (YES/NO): YES